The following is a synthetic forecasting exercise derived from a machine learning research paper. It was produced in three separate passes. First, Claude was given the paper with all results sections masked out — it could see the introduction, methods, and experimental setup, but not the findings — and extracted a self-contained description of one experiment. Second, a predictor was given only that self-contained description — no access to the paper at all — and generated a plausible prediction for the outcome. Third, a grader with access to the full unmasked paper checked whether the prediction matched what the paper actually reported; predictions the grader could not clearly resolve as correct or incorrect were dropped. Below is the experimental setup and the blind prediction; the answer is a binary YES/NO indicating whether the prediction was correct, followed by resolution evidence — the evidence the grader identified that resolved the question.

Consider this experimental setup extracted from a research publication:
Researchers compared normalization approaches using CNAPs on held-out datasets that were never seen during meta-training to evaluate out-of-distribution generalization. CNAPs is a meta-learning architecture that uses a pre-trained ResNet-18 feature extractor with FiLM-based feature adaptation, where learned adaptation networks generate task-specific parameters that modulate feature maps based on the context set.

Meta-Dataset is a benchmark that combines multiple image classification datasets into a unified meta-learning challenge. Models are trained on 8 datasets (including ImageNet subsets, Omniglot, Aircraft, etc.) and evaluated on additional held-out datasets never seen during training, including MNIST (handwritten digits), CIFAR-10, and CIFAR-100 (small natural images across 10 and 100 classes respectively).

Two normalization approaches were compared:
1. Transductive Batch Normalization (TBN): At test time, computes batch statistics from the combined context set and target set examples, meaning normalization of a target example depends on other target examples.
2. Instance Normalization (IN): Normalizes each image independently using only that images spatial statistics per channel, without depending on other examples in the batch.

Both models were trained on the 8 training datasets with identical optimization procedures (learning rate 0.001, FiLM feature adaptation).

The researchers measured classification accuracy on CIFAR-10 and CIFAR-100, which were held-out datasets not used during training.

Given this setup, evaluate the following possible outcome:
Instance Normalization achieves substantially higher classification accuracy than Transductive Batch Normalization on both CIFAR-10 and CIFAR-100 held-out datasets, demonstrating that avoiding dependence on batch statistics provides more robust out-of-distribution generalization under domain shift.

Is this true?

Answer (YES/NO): NO